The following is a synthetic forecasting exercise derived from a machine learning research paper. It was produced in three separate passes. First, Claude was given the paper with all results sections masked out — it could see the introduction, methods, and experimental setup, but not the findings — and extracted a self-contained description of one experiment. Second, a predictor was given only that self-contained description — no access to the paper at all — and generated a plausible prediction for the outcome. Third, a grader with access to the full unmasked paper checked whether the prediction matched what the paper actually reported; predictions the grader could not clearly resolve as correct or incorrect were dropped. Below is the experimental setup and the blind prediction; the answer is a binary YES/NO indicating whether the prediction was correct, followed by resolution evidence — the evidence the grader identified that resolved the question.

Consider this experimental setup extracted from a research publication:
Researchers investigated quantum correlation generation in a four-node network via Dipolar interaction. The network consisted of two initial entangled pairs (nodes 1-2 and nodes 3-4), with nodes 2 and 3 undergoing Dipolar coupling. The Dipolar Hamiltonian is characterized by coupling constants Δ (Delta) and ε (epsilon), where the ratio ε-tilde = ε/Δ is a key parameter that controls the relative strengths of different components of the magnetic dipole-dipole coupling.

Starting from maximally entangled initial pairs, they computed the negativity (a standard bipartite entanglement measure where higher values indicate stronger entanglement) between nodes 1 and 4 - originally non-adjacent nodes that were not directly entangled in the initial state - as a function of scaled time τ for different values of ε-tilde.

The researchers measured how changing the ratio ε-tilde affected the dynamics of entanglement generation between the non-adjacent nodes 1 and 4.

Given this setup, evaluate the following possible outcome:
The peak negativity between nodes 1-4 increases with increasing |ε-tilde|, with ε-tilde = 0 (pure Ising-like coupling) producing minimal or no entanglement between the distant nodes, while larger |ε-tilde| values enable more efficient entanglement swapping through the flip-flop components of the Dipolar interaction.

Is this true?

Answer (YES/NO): NO